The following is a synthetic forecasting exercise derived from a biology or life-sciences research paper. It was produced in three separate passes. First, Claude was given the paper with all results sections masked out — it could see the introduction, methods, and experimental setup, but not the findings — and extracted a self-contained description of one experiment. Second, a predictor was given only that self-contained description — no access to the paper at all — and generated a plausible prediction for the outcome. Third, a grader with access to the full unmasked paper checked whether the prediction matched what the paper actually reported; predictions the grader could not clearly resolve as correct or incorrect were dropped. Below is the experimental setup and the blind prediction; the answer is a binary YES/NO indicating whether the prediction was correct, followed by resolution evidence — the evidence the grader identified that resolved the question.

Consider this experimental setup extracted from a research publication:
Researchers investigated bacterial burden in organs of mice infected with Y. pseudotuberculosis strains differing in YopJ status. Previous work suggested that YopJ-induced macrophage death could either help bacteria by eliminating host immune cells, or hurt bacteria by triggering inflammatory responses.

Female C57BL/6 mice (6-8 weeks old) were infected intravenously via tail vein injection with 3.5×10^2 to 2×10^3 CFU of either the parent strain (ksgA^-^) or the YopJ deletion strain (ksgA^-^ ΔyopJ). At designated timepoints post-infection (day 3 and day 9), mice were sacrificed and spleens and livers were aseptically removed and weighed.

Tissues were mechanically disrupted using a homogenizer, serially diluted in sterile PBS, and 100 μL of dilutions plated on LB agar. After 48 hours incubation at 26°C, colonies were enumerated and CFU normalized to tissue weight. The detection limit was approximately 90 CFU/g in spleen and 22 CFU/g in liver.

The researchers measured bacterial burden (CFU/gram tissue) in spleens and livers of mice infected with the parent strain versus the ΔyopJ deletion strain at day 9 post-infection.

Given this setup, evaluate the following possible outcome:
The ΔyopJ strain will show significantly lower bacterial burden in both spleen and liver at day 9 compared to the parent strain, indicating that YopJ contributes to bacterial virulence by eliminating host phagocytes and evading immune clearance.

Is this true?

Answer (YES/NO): NO